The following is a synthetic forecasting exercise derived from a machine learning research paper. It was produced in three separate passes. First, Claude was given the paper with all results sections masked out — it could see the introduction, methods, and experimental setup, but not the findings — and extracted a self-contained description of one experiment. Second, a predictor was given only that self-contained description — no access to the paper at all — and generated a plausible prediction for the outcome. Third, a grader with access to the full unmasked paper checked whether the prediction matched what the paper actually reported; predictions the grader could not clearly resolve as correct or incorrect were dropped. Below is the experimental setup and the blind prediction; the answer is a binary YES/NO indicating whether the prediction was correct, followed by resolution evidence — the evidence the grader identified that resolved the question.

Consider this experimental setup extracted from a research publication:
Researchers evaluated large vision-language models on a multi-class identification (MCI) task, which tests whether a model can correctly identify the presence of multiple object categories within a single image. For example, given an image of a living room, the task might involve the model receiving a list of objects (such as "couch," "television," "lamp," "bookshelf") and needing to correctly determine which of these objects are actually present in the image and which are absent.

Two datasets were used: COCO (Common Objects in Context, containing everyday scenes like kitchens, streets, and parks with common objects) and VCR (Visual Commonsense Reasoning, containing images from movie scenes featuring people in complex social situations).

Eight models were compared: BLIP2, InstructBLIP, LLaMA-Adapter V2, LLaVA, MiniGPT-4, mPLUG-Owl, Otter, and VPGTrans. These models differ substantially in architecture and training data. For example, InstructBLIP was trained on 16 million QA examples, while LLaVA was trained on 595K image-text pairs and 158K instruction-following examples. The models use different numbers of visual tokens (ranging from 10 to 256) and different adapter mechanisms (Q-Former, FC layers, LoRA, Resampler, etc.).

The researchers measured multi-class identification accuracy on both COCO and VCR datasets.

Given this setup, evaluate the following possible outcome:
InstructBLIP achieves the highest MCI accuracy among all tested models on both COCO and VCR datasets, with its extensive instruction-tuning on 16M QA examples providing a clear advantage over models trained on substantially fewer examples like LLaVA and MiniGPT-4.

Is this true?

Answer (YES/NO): YES